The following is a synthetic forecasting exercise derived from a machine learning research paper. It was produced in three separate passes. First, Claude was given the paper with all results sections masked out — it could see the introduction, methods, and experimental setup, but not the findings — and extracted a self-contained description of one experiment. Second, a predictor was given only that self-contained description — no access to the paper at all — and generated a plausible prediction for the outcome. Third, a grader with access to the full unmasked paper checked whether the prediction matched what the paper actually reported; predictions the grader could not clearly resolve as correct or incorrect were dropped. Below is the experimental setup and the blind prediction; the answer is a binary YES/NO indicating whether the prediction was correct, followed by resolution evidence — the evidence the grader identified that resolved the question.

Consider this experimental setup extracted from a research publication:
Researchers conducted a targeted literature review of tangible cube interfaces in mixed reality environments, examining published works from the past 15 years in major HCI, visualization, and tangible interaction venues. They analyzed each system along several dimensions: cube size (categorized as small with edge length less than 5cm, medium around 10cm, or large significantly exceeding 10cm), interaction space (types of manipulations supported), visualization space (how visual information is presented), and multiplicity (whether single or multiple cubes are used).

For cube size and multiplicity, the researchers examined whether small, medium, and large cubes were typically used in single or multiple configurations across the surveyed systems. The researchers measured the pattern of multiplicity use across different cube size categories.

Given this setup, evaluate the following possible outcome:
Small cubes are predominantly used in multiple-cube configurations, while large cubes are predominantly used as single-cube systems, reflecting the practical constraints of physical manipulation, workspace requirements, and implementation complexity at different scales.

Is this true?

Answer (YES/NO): YES